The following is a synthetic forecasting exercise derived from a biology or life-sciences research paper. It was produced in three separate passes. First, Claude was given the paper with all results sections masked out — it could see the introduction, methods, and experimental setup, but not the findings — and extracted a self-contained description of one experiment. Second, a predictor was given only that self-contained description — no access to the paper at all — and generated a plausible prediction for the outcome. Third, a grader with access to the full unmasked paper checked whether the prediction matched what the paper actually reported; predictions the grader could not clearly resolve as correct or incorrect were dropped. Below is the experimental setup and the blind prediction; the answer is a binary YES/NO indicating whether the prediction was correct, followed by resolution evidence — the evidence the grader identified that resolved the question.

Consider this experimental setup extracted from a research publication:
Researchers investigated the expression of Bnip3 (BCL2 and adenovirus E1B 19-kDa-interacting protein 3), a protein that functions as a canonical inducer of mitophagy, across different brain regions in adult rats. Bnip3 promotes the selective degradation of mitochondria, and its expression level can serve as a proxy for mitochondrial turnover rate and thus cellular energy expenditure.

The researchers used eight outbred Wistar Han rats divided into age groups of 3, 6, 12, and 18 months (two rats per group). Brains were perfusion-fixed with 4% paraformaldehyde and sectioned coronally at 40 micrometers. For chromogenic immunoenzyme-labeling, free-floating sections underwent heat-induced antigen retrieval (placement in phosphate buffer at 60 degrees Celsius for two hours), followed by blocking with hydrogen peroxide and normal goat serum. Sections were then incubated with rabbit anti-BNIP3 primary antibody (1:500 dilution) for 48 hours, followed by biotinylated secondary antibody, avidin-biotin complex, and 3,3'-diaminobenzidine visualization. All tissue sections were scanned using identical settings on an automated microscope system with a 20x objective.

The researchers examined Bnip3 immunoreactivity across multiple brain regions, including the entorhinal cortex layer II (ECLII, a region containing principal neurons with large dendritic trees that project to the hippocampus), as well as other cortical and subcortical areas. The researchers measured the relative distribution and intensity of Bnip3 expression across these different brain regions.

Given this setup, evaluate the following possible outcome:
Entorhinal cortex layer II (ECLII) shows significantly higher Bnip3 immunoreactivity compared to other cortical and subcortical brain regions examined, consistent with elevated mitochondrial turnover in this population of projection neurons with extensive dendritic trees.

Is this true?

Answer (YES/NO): YES